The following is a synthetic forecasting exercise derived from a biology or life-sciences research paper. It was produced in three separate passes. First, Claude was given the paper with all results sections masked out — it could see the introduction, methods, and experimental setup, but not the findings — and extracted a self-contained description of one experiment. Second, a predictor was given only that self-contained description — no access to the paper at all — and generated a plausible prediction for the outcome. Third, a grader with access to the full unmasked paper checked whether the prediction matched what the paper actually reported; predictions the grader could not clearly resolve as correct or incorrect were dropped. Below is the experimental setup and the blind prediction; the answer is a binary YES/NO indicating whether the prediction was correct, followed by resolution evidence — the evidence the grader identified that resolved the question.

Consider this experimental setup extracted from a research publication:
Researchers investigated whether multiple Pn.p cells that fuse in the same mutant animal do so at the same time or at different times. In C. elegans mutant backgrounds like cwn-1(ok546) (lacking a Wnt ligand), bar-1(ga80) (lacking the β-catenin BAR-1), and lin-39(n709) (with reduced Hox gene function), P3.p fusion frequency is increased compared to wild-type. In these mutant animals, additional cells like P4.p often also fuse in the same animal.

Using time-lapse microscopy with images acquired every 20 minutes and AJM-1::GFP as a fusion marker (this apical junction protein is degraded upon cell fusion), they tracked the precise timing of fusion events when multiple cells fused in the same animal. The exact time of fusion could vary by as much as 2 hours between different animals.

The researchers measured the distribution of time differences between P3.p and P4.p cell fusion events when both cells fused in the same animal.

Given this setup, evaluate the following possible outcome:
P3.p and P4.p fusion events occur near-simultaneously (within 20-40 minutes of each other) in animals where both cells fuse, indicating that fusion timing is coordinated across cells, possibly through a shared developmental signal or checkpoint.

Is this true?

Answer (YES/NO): YES